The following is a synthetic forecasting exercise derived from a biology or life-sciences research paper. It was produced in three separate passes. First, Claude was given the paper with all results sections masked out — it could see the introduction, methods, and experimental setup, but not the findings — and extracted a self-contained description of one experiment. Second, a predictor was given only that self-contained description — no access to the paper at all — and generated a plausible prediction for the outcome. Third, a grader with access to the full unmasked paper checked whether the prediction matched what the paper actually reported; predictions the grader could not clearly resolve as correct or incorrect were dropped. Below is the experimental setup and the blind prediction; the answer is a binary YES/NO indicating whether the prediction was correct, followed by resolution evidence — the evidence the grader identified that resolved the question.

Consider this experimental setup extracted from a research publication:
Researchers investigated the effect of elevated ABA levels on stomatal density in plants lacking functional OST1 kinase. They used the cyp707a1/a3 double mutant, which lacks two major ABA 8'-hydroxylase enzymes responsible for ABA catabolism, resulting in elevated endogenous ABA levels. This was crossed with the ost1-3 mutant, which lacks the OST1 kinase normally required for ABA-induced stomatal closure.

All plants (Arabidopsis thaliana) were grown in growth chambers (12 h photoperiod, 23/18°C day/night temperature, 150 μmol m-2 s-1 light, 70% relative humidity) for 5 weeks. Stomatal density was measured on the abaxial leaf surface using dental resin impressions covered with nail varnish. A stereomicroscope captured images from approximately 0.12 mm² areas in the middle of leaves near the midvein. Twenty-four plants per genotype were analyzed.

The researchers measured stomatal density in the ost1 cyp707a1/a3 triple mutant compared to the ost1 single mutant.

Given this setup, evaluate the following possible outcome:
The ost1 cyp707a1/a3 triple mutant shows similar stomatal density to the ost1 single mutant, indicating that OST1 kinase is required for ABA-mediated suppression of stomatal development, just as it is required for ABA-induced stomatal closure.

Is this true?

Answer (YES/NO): NO